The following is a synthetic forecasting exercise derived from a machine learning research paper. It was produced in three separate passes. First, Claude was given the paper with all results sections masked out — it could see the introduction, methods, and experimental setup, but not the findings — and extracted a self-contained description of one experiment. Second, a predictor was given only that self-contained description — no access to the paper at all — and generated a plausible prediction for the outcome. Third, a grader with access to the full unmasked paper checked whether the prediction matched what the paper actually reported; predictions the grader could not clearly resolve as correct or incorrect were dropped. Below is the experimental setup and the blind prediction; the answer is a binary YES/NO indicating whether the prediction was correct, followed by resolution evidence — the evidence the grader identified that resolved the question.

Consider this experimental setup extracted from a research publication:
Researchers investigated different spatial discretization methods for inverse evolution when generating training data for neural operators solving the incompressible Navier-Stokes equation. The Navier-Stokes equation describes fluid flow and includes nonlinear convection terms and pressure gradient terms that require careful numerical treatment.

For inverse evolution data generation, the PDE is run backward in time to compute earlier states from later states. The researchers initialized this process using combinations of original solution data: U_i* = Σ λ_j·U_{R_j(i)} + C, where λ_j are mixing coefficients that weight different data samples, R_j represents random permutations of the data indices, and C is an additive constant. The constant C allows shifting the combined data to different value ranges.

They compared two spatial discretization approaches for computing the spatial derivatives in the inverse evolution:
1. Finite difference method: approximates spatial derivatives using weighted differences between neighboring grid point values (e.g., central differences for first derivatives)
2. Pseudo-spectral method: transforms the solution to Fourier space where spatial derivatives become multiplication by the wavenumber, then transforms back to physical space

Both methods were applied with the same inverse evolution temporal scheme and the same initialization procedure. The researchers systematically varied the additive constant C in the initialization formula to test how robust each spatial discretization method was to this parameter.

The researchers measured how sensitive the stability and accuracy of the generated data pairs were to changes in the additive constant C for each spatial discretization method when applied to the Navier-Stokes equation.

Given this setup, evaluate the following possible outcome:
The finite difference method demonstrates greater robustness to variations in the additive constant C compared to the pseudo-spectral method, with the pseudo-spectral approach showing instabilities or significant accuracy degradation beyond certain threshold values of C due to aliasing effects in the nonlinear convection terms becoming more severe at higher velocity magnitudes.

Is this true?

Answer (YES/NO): NO